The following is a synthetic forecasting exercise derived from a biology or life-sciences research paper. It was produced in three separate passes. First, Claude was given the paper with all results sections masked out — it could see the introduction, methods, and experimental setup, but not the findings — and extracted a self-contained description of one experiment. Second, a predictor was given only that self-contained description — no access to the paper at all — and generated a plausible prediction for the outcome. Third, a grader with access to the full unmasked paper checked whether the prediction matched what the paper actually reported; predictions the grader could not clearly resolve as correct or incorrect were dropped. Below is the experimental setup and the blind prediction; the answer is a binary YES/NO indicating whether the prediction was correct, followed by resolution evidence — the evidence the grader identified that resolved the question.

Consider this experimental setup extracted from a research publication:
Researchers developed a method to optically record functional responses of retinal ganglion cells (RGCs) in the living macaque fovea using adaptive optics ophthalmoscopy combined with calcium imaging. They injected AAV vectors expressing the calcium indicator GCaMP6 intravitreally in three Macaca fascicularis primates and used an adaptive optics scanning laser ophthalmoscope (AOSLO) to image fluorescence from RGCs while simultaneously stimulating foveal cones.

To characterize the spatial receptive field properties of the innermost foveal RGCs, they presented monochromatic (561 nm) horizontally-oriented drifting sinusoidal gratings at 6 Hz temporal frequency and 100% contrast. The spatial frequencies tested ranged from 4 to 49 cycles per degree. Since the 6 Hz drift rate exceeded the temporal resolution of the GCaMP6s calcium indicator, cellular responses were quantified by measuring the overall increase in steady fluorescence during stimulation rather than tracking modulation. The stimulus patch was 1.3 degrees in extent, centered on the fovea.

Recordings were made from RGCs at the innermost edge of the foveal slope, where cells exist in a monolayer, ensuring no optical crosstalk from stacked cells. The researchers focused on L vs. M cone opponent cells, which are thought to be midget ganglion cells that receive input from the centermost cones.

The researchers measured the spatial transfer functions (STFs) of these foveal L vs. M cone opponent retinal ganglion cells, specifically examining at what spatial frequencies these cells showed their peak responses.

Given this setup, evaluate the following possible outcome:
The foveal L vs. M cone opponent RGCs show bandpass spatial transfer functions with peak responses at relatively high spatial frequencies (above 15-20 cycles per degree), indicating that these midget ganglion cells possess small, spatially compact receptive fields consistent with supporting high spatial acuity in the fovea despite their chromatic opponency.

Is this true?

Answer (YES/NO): YES